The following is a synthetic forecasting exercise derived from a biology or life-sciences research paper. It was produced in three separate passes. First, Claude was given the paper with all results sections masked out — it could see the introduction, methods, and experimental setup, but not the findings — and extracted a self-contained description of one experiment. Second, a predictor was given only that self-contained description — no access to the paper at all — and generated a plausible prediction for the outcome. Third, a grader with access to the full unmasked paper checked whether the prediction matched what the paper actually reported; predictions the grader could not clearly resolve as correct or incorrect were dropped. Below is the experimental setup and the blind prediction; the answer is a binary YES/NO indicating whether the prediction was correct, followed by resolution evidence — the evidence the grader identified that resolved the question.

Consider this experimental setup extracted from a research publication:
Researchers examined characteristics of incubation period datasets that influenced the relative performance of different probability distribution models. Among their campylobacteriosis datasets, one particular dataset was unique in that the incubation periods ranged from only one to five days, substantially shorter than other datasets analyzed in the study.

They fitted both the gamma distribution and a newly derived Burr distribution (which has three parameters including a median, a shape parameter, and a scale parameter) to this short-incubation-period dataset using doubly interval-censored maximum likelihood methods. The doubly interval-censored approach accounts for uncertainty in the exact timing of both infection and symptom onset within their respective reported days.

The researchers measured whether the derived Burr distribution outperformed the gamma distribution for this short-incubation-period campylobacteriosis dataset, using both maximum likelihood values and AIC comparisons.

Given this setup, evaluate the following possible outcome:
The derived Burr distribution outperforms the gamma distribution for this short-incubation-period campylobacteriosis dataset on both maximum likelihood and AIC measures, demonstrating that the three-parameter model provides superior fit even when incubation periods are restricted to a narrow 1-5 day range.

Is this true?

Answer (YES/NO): NO